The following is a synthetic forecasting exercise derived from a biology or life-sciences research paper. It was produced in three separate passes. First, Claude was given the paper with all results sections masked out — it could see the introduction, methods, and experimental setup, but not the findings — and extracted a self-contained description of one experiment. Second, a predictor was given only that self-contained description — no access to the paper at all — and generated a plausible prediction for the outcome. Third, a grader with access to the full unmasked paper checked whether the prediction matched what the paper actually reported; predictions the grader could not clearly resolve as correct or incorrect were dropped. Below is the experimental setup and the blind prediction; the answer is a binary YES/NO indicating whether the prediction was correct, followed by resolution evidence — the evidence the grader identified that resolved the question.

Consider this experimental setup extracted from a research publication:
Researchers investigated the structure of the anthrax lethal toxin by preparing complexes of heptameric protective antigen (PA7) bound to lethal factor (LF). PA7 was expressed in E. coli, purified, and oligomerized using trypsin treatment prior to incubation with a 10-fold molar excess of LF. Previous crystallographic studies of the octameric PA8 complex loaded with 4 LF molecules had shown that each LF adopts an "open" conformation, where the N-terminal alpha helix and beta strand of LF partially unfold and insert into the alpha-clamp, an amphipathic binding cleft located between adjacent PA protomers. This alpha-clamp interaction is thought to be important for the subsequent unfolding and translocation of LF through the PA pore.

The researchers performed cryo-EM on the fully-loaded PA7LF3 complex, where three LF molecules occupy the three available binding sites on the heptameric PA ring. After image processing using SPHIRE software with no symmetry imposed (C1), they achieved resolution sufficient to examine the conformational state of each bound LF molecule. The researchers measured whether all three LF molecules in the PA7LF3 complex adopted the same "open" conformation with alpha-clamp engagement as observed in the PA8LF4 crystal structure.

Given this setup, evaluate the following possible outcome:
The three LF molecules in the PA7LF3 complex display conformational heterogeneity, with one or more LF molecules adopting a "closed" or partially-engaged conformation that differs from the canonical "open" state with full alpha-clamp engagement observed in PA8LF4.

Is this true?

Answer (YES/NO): NO